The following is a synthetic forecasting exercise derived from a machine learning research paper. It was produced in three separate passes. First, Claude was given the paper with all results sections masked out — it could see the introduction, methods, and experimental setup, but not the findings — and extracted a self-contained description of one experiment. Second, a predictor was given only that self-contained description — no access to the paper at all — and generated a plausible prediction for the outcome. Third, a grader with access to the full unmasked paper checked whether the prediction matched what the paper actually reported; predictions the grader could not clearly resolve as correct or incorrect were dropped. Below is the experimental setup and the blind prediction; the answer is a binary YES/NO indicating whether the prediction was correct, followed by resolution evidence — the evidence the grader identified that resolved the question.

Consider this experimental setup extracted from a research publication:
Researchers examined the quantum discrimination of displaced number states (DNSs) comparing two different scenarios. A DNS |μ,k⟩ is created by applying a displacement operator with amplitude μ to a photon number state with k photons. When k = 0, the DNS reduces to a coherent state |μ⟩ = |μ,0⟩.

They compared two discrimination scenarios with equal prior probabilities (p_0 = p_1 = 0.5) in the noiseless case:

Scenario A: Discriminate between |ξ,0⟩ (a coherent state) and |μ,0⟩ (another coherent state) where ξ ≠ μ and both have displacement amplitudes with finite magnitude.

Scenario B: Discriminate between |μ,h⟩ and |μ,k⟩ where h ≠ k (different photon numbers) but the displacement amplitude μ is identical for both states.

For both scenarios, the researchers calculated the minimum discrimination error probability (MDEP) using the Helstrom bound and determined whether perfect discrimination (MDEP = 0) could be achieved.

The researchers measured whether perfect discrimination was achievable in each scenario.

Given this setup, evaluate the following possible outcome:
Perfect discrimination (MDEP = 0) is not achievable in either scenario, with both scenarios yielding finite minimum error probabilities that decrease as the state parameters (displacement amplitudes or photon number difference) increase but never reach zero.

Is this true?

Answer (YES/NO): NO